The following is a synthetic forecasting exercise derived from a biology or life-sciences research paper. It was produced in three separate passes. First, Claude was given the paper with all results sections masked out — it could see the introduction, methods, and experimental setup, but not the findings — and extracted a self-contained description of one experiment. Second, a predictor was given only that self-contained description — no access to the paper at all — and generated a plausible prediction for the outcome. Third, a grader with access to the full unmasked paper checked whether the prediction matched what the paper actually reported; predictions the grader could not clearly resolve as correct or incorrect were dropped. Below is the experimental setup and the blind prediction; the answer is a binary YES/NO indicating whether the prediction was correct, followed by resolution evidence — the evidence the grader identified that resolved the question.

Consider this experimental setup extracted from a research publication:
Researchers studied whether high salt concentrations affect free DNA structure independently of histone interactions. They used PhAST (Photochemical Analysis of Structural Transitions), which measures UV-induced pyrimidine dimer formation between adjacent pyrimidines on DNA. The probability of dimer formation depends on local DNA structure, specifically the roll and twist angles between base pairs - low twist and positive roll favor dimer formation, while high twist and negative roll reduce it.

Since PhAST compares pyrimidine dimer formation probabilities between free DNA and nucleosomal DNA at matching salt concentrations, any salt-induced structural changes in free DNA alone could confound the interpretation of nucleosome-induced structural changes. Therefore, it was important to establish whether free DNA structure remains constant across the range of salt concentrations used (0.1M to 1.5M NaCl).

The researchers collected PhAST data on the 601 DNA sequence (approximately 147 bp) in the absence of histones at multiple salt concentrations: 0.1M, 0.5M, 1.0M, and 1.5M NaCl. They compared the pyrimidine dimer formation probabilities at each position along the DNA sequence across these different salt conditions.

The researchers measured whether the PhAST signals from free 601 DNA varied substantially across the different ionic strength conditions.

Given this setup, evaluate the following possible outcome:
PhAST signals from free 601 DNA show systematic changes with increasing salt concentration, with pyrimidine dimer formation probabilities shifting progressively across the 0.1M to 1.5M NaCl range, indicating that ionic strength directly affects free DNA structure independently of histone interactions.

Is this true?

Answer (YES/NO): NO